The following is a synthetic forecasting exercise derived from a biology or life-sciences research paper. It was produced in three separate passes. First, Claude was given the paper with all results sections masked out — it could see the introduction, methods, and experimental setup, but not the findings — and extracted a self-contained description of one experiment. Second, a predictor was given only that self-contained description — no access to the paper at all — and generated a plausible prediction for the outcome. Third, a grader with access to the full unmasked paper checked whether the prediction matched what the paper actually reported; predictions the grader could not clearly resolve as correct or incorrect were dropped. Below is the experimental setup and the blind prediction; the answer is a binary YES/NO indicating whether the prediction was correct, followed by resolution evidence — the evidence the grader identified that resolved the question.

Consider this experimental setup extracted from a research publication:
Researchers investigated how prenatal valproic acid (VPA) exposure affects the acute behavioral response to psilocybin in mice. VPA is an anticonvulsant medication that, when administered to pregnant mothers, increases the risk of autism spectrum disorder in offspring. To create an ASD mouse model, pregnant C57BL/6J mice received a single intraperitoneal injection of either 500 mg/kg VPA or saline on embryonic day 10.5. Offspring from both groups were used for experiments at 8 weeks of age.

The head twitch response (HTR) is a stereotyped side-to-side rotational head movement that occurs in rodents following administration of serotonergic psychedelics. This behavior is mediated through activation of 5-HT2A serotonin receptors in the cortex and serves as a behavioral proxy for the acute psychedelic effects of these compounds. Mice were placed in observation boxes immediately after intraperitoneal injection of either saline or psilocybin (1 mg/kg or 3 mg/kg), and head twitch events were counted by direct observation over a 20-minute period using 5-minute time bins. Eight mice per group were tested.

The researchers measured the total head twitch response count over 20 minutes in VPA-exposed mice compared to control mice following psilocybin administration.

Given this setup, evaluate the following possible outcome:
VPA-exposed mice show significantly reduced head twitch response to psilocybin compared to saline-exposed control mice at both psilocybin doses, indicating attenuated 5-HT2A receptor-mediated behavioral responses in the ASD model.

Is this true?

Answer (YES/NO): YES